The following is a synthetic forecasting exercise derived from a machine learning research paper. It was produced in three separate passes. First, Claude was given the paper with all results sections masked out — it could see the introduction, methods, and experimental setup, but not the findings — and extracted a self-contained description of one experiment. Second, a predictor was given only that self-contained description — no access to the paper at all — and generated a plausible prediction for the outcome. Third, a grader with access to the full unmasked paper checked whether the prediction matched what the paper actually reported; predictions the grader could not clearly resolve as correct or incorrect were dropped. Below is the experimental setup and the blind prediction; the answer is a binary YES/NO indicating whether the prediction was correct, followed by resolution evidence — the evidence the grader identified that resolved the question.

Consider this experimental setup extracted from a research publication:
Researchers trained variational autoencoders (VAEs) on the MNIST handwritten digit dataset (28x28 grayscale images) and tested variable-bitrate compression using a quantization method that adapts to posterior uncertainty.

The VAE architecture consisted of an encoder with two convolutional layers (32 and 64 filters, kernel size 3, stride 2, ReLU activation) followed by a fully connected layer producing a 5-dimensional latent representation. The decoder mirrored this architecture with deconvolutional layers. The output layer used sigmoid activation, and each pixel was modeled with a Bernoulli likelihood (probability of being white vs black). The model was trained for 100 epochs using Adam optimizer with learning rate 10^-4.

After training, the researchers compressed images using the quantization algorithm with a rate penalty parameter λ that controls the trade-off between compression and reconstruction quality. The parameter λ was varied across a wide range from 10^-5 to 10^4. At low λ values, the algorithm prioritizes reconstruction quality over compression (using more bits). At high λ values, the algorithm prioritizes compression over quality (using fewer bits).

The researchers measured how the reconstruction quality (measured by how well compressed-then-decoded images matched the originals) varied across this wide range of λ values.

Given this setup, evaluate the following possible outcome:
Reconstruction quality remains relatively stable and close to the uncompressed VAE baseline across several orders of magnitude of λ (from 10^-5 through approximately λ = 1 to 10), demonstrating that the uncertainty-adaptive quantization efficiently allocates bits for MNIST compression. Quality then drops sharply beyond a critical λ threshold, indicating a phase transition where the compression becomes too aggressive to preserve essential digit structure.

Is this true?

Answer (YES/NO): NO